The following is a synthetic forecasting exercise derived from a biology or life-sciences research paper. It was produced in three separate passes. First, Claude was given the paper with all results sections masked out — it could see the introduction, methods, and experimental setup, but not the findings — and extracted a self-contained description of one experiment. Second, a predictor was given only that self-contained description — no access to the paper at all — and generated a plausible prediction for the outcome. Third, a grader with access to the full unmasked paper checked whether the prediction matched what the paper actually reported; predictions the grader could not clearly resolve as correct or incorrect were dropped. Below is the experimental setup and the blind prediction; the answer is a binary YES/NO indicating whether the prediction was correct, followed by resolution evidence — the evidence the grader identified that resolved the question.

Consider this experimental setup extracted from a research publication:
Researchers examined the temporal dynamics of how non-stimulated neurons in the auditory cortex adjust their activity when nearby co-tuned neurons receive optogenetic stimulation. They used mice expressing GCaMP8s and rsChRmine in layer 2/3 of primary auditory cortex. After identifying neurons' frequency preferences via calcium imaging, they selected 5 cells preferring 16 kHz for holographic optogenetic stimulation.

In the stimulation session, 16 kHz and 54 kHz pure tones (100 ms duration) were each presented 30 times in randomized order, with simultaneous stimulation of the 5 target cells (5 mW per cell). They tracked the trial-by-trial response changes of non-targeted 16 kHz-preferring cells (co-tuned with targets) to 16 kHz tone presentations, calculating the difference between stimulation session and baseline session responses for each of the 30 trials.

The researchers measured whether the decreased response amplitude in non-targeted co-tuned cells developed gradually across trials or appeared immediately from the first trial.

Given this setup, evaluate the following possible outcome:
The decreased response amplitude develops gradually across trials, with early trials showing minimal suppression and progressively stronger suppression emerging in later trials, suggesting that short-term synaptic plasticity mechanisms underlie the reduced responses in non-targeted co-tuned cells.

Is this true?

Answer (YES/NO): NO